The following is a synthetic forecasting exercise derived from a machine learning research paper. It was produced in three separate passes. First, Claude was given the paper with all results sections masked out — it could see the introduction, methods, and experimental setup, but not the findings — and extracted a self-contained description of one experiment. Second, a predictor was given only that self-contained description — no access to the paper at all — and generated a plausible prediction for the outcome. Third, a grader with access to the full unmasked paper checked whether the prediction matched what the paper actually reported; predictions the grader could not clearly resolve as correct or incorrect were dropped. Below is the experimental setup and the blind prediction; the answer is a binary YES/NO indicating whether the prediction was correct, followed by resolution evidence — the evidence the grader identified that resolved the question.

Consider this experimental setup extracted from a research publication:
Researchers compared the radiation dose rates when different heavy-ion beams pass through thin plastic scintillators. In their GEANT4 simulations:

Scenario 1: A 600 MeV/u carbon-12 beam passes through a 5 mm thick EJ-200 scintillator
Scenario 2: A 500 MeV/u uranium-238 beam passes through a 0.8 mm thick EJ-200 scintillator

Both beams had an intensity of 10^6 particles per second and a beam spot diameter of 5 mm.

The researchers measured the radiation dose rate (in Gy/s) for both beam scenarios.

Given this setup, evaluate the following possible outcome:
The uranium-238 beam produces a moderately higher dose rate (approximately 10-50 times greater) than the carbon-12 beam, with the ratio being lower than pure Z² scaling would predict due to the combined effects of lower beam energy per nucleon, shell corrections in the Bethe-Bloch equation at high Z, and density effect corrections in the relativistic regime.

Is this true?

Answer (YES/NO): NO